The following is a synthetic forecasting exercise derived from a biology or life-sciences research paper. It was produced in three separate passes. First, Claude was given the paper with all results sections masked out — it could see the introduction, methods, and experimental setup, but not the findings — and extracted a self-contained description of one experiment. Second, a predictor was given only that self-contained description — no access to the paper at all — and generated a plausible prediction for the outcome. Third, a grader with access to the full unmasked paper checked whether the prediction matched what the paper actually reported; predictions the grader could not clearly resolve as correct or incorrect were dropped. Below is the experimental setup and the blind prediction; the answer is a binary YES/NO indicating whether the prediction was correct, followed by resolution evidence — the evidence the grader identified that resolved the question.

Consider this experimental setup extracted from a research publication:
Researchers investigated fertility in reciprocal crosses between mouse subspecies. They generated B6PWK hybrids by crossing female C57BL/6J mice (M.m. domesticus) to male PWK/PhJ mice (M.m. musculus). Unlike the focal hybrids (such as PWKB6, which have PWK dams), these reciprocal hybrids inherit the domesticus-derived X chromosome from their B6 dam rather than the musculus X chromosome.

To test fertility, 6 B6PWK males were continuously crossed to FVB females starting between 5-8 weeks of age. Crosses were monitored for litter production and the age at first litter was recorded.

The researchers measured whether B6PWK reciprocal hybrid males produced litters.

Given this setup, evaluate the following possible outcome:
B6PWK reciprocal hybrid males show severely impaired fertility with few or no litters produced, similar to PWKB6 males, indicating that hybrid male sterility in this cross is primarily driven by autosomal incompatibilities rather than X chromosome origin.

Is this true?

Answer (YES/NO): NO